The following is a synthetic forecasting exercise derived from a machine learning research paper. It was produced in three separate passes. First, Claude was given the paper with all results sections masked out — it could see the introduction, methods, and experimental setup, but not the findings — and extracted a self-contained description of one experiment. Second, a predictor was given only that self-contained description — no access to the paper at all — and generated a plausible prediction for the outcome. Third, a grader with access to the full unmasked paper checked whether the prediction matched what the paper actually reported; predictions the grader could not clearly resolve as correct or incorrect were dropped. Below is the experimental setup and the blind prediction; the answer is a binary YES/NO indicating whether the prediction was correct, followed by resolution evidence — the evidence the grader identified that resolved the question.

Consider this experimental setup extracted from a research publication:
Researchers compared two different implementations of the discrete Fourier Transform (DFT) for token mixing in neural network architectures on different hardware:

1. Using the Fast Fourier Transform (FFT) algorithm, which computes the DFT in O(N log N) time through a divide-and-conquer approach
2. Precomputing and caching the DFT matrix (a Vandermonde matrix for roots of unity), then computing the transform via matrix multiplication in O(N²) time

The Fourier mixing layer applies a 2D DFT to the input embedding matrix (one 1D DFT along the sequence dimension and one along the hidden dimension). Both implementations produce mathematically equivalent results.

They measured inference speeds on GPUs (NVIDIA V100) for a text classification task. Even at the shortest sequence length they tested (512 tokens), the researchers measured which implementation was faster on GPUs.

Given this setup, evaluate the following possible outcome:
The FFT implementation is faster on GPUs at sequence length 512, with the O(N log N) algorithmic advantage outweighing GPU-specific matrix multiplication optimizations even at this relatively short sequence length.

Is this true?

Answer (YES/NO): YES